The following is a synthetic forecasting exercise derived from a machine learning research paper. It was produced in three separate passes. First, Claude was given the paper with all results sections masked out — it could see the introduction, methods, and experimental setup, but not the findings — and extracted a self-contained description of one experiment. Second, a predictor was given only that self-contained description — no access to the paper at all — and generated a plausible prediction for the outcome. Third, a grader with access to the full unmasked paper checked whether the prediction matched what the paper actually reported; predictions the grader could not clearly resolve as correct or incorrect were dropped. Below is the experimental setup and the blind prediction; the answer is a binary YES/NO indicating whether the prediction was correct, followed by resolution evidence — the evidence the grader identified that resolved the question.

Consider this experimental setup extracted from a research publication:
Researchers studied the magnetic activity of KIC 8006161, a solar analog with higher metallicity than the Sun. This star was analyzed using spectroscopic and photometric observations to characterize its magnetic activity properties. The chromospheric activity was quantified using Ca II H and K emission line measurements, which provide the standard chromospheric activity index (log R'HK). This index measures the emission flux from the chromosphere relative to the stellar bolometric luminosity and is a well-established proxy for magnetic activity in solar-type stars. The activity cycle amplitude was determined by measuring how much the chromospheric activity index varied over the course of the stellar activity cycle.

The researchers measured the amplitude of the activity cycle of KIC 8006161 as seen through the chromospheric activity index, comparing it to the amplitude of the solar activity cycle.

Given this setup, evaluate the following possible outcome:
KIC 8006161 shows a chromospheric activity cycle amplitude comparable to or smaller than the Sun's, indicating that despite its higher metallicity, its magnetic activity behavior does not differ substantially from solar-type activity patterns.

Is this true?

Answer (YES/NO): NO